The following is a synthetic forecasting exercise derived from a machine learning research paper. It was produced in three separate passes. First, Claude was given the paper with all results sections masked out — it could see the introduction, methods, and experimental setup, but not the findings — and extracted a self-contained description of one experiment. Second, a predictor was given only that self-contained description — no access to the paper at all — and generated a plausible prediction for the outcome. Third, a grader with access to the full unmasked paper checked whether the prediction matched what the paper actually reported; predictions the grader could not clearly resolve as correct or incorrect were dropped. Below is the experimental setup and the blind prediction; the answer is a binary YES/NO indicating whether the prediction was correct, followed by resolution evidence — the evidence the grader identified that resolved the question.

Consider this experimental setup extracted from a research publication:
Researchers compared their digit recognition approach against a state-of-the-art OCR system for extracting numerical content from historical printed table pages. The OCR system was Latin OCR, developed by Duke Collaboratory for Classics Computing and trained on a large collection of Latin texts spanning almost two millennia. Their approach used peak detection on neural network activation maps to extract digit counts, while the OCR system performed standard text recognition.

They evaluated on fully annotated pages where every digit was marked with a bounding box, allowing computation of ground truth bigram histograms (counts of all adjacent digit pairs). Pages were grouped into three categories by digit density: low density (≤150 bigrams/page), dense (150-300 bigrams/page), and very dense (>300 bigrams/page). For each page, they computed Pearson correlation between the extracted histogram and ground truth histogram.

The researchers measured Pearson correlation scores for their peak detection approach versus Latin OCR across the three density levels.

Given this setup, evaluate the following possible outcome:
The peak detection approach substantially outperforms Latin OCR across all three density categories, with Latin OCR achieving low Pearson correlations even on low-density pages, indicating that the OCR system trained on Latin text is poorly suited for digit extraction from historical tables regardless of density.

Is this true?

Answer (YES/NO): NO